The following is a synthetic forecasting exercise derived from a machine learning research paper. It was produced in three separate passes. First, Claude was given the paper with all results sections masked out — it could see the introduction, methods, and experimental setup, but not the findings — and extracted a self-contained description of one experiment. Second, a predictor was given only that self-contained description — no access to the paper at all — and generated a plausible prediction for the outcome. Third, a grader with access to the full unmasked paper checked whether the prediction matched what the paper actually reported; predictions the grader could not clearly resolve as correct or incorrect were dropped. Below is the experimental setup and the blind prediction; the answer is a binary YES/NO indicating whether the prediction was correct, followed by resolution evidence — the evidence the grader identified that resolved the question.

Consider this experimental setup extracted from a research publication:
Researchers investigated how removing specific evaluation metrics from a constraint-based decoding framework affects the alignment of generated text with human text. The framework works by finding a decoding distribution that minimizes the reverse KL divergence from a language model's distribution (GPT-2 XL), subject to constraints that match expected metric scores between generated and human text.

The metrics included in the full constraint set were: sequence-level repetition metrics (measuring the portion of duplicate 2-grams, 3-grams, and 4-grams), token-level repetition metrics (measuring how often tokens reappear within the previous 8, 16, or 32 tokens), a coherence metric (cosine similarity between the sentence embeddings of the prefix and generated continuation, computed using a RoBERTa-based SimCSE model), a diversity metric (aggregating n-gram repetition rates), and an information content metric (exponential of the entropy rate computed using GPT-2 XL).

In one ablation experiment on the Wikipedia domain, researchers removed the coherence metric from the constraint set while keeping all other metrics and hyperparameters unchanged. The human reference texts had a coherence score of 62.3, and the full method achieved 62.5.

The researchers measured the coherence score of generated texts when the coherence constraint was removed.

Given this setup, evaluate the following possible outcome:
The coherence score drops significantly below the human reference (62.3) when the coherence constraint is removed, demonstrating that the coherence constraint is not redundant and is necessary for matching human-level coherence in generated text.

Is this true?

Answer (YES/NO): YES